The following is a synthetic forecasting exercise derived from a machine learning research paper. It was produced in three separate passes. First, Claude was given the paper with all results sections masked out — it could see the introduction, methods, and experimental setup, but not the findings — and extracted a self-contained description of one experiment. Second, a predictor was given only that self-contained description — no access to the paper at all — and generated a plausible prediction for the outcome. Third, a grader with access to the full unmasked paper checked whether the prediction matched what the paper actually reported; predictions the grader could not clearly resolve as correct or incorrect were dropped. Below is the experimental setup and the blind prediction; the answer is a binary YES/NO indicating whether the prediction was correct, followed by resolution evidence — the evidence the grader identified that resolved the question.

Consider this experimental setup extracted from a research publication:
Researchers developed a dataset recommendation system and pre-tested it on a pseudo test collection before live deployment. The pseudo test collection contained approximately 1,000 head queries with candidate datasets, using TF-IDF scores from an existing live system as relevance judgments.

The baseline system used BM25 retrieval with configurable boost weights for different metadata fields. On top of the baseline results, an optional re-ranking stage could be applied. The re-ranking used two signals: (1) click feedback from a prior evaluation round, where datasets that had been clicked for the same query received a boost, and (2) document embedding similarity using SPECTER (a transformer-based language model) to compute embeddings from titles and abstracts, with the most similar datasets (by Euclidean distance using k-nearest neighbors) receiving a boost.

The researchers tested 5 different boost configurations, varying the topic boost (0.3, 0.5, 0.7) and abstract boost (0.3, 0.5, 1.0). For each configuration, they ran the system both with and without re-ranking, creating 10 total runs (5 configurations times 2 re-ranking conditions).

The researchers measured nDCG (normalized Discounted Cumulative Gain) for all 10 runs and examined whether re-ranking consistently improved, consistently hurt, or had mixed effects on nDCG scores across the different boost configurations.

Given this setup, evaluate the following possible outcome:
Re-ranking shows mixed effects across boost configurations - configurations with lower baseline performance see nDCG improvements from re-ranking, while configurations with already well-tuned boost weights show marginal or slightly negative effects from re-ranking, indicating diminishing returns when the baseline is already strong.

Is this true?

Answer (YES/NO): NO